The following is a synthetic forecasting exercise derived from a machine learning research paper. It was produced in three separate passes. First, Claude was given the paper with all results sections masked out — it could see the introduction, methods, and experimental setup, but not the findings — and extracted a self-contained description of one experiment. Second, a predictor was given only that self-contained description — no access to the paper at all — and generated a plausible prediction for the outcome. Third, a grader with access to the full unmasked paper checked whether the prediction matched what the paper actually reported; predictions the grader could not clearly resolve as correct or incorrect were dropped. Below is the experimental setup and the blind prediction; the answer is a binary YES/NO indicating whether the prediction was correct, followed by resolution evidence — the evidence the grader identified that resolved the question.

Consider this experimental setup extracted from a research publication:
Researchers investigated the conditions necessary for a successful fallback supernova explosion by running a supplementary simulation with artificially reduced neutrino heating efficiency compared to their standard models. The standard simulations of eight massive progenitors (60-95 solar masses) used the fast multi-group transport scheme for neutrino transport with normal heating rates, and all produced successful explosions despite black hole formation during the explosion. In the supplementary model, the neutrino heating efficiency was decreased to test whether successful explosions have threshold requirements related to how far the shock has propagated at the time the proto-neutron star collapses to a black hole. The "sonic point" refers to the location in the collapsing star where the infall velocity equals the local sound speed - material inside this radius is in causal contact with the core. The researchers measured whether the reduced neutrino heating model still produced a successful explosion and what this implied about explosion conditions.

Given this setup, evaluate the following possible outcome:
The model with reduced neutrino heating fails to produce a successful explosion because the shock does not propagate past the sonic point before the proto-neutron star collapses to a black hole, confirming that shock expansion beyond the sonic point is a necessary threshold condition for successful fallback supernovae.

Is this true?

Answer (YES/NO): YES